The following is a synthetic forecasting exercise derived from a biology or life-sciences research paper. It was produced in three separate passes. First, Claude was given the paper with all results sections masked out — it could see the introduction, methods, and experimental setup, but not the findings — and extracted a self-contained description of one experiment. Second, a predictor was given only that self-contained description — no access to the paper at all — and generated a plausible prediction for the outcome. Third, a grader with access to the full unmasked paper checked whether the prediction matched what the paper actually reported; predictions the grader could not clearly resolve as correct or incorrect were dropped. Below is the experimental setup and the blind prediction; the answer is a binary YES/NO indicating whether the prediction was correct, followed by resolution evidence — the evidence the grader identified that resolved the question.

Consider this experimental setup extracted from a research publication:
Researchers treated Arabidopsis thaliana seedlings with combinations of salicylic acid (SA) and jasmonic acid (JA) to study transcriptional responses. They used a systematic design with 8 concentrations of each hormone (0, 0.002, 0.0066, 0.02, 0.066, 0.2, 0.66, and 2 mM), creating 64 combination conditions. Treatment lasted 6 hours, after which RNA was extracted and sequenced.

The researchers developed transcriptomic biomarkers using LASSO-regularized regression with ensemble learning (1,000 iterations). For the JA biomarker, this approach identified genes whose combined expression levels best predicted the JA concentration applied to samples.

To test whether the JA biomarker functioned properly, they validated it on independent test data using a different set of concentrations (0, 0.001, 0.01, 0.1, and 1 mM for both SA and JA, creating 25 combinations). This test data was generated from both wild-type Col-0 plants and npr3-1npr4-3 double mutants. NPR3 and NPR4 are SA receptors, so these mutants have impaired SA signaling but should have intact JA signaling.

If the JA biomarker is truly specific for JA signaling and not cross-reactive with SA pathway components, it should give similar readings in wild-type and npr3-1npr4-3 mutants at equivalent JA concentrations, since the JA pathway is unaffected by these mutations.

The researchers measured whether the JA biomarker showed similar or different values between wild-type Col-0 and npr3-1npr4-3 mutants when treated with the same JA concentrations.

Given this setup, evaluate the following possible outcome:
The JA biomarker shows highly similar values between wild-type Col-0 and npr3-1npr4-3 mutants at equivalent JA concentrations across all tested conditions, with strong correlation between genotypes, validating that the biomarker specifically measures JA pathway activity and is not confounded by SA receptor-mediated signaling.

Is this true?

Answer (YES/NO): NO